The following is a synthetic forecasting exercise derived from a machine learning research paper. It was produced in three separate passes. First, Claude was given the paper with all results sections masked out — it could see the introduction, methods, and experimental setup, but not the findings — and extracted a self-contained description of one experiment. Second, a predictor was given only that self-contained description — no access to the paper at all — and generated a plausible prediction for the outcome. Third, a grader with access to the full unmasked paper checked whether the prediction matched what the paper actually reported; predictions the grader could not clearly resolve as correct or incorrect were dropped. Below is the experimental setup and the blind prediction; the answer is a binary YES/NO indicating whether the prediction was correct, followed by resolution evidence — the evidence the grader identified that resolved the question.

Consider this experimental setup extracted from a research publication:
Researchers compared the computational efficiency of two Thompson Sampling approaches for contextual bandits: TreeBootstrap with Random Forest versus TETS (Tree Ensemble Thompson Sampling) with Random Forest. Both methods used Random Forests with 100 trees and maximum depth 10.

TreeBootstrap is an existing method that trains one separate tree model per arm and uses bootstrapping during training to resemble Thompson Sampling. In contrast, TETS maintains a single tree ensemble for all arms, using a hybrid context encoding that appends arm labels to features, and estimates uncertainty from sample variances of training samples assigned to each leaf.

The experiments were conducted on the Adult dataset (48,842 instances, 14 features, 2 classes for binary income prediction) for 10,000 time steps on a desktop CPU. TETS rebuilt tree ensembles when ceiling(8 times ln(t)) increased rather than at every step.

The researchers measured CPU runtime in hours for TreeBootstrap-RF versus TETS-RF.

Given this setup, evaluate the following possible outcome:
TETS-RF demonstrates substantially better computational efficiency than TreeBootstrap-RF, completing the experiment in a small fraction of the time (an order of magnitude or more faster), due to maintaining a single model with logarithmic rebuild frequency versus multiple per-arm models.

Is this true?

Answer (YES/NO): YES